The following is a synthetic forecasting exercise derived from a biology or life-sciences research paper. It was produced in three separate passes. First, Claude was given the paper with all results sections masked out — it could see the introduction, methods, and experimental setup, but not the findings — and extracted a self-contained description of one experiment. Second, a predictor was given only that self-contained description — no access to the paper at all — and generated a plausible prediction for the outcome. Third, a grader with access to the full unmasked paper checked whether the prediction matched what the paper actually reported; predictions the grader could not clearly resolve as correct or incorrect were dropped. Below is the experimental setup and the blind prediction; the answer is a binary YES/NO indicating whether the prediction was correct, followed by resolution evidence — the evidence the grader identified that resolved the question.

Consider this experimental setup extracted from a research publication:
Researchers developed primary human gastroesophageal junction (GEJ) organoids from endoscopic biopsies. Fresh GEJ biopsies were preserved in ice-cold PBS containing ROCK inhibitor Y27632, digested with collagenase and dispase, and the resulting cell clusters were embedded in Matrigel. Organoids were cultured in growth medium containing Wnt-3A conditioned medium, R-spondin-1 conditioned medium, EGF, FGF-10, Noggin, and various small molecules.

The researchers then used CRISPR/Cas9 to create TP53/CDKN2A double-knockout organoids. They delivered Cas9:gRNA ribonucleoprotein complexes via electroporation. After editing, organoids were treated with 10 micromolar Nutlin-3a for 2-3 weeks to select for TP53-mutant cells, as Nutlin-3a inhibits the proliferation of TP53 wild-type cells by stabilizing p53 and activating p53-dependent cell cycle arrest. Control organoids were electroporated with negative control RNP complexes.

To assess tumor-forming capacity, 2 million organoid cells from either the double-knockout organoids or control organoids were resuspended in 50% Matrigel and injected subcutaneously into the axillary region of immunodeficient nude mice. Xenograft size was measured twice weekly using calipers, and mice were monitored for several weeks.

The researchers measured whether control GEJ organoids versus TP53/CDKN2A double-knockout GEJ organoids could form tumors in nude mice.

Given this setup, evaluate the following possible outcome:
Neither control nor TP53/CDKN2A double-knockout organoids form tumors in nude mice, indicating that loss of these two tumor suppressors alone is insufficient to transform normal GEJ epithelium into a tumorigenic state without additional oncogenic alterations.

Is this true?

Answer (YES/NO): NO